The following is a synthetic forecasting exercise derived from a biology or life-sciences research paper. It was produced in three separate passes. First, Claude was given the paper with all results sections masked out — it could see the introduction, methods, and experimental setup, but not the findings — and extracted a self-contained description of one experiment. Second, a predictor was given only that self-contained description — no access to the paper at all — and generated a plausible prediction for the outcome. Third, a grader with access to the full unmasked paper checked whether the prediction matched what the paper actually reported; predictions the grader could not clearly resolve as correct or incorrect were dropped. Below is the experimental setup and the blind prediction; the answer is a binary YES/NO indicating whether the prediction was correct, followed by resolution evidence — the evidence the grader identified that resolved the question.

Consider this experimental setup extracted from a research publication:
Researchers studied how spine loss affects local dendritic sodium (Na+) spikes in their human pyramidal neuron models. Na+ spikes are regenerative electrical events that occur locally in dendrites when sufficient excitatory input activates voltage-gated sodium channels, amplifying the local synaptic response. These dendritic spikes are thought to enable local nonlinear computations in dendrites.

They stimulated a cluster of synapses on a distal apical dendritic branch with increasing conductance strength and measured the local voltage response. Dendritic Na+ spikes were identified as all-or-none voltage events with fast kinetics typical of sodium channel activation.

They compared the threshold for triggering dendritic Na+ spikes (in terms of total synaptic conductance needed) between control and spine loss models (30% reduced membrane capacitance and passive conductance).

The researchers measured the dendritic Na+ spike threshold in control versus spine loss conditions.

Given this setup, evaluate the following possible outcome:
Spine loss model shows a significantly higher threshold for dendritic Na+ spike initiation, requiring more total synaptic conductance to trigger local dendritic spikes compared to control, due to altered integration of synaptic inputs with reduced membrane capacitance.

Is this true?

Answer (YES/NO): NO